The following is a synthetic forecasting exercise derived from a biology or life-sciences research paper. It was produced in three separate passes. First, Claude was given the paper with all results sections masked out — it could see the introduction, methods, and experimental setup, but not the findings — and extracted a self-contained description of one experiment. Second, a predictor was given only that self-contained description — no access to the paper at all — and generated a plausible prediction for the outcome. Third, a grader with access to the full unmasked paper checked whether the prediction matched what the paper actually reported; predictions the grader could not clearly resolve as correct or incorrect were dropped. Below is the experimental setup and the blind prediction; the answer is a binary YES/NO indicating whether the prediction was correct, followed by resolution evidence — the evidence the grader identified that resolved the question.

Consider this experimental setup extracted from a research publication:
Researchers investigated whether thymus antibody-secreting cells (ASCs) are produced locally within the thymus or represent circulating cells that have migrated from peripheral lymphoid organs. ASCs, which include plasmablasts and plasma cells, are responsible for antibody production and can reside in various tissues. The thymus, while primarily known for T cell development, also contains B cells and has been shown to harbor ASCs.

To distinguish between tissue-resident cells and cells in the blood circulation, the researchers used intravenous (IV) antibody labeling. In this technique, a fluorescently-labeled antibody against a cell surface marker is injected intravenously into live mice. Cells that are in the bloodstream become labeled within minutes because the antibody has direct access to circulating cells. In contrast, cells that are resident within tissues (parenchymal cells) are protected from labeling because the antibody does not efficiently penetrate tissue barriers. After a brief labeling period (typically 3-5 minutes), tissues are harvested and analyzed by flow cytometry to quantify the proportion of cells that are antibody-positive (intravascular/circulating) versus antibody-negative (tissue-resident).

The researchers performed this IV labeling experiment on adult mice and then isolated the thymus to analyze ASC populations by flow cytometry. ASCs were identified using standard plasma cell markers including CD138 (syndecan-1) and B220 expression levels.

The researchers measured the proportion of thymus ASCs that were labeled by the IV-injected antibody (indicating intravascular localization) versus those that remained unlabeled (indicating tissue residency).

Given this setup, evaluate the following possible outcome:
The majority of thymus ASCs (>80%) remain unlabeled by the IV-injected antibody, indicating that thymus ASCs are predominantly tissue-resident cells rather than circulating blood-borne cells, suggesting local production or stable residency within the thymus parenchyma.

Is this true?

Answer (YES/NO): YES